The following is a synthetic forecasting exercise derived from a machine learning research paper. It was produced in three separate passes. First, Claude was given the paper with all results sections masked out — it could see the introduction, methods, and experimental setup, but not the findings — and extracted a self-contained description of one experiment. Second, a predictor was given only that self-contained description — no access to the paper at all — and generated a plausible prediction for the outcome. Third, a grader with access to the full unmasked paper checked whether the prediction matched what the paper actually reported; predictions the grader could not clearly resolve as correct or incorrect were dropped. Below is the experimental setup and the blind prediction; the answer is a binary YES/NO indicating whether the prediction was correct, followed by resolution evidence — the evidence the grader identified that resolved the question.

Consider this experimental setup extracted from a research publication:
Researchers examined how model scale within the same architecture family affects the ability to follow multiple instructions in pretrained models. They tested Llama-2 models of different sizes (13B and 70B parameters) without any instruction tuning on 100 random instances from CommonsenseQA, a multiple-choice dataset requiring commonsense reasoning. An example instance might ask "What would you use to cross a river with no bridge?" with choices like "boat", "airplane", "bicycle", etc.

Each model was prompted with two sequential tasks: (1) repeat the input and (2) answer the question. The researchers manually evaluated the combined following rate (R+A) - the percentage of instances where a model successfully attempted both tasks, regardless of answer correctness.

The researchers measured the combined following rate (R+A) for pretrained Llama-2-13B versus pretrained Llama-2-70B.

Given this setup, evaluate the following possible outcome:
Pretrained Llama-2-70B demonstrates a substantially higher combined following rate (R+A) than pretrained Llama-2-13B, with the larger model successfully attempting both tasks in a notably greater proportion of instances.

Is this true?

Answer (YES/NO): YES